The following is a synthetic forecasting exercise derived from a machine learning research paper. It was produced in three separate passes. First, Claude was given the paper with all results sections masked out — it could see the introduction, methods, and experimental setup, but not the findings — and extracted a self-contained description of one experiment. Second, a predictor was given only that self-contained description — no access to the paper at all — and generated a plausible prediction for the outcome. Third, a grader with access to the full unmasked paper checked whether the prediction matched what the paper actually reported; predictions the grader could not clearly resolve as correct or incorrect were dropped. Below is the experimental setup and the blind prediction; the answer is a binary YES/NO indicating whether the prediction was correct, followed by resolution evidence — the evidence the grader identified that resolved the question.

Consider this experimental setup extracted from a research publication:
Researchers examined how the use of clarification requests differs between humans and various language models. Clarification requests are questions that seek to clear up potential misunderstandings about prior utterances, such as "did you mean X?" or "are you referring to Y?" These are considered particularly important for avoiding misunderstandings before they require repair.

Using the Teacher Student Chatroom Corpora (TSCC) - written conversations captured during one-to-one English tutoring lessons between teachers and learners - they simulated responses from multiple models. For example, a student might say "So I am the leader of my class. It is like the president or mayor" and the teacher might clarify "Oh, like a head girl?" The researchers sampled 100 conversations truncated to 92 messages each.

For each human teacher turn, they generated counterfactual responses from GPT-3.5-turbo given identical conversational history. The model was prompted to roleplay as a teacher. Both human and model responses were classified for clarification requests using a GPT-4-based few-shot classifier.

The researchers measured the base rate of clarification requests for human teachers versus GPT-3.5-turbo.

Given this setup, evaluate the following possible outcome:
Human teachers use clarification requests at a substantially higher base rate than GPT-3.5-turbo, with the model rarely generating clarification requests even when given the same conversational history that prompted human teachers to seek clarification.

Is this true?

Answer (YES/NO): YES